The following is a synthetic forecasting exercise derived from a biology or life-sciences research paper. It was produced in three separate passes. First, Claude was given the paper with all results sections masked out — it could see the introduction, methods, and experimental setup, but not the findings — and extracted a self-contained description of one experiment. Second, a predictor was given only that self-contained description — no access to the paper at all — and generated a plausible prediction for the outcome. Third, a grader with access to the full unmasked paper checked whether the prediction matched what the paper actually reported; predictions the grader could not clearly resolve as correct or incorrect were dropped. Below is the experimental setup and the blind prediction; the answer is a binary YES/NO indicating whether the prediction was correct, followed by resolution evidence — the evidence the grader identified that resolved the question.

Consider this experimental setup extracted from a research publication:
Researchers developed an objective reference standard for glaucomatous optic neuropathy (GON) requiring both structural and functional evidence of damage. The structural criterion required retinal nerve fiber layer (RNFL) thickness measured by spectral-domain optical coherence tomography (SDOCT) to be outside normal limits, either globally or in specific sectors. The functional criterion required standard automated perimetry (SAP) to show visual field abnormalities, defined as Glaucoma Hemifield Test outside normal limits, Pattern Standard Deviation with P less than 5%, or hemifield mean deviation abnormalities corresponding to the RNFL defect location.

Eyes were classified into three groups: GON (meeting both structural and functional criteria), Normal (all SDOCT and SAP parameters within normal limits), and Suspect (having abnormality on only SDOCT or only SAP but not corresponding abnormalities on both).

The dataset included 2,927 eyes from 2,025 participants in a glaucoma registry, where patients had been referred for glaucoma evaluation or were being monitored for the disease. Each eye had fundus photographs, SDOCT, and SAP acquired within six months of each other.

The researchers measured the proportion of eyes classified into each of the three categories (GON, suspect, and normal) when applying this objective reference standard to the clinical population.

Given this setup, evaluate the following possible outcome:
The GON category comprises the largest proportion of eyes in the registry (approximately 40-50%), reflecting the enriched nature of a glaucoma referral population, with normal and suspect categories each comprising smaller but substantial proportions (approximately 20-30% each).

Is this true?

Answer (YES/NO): NO